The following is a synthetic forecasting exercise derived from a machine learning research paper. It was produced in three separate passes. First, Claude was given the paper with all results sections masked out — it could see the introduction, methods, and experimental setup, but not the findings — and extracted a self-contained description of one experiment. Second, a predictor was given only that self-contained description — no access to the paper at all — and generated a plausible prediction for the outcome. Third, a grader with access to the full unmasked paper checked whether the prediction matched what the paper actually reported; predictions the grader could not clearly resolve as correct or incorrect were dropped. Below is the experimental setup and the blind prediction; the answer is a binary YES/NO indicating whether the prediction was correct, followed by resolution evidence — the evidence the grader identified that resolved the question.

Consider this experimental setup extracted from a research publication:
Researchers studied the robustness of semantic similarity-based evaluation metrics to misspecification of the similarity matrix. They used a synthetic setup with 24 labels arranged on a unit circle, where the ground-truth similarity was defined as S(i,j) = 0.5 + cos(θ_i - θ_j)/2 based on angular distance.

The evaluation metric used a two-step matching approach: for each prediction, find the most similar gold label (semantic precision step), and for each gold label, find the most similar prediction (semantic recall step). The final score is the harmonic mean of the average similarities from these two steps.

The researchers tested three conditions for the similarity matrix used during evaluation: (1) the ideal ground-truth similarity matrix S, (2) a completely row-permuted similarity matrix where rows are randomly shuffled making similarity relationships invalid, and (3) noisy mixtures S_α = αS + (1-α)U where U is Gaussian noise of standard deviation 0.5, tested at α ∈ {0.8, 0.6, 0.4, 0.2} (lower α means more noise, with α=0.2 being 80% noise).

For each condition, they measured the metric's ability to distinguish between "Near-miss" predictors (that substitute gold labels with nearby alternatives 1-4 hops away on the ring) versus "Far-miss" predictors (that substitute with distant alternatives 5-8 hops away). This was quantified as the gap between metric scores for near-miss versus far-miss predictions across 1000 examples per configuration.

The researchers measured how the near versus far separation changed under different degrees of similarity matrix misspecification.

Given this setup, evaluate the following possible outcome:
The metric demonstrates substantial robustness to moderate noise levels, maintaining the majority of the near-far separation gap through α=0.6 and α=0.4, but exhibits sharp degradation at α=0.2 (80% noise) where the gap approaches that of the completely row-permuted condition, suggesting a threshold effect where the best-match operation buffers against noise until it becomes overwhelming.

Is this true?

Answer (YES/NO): NO